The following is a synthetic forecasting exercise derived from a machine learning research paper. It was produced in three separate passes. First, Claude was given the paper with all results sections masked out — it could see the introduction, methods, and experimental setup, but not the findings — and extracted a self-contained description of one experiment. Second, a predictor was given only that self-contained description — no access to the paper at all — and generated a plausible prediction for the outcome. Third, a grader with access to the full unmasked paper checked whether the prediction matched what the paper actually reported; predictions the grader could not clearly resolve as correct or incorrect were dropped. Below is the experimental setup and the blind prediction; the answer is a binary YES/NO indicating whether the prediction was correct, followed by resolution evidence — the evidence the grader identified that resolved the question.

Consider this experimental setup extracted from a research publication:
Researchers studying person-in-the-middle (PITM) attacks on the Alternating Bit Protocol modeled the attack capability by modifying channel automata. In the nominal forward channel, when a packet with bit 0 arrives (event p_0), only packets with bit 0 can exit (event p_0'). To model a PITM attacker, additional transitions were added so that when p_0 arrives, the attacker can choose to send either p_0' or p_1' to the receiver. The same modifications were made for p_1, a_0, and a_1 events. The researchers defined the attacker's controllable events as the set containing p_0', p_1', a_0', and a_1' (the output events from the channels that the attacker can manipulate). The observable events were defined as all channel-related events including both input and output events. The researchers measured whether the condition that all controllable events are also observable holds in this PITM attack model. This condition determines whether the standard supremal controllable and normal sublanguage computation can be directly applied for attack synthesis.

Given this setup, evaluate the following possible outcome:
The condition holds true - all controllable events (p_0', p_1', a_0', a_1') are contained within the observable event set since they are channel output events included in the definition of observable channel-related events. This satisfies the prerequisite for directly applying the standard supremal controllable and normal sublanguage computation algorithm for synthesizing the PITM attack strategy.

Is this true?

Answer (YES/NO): YES